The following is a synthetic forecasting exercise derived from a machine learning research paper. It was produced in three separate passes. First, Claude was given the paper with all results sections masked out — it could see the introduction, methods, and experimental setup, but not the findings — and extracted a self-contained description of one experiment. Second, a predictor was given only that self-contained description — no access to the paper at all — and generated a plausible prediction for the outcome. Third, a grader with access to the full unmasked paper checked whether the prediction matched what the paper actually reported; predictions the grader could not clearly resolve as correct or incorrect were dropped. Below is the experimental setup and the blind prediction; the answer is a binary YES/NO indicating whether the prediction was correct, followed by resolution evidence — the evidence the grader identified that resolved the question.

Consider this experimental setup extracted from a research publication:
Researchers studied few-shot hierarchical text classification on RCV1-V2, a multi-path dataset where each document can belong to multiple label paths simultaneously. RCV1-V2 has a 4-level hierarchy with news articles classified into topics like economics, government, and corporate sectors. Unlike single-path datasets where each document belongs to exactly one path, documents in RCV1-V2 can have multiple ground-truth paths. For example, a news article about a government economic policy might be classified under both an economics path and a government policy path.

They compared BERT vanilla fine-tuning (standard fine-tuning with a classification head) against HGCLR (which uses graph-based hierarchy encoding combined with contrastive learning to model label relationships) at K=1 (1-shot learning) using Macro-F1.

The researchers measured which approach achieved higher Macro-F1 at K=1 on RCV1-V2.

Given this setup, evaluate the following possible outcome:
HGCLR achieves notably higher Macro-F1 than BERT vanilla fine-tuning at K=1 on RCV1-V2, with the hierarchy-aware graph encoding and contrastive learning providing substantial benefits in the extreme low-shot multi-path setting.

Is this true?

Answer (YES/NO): NO